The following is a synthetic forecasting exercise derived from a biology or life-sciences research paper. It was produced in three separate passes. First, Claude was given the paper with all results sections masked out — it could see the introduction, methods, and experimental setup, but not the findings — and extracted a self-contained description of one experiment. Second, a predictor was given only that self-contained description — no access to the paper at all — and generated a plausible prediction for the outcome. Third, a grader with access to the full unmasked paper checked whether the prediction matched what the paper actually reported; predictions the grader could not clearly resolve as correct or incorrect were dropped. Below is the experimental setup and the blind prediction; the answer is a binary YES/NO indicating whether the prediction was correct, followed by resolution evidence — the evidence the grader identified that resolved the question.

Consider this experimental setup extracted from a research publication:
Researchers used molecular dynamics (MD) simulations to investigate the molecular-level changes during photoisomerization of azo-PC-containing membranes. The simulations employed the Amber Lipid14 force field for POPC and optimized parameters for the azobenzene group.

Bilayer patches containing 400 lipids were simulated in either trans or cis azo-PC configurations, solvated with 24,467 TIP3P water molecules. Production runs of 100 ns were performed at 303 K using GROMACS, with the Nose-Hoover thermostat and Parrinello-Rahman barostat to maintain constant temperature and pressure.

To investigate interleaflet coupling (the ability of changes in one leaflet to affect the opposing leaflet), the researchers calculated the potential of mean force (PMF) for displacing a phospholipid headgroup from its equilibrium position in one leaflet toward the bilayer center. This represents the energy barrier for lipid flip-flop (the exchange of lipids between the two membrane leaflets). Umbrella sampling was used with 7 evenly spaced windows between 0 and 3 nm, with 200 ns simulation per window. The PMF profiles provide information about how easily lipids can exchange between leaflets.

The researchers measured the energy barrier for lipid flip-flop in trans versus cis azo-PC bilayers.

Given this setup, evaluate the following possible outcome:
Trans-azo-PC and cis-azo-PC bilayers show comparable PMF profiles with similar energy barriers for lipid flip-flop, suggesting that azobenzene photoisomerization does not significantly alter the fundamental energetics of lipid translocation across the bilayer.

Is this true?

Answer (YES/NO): YES